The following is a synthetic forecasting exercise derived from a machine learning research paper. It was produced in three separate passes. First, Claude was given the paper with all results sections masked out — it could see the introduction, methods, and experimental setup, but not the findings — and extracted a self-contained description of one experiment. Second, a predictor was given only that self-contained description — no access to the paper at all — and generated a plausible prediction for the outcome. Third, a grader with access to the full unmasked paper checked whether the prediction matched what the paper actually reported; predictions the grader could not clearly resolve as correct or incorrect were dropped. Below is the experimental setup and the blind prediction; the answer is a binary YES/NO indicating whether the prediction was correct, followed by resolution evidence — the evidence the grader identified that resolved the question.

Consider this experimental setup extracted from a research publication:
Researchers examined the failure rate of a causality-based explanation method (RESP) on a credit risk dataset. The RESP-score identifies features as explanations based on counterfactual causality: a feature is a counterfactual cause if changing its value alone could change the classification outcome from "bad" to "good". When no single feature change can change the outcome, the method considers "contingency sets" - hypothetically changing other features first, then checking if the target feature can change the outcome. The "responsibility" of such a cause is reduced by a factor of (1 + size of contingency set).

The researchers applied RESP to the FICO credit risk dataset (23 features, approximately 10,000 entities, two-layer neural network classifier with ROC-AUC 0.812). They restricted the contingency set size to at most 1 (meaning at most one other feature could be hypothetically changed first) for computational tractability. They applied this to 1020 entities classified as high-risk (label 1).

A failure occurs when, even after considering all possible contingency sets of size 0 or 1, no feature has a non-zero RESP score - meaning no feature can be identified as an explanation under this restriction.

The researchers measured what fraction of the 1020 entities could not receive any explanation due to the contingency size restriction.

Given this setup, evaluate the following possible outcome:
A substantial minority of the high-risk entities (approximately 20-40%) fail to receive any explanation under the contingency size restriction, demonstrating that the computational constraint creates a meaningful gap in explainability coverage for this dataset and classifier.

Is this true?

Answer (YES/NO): NO